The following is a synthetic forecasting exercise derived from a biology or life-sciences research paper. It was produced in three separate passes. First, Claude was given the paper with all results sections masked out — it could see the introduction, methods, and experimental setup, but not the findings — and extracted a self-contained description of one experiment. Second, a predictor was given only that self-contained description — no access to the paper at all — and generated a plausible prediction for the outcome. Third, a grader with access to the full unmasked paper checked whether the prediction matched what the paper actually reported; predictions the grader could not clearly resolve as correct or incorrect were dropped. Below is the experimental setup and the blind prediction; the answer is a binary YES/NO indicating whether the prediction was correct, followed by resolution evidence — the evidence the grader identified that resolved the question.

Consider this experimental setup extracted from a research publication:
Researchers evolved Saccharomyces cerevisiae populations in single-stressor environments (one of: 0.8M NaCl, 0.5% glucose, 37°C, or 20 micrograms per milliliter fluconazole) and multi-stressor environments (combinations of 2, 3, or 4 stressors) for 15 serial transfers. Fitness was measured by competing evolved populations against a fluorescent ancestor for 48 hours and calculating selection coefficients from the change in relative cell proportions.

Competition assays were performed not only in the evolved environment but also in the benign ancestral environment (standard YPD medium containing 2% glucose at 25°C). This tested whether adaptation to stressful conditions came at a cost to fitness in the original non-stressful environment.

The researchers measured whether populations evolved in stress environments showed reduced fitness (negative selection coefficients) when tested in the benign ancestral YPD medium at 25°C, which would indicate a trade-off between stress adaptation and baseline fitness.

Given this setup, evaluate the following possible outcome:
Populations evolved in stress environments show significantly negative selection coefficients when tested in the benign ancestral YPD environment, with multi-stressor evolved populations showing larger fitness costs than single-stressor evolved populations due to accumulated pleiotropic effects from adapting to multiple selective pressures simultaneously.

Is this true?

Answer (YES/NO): NO